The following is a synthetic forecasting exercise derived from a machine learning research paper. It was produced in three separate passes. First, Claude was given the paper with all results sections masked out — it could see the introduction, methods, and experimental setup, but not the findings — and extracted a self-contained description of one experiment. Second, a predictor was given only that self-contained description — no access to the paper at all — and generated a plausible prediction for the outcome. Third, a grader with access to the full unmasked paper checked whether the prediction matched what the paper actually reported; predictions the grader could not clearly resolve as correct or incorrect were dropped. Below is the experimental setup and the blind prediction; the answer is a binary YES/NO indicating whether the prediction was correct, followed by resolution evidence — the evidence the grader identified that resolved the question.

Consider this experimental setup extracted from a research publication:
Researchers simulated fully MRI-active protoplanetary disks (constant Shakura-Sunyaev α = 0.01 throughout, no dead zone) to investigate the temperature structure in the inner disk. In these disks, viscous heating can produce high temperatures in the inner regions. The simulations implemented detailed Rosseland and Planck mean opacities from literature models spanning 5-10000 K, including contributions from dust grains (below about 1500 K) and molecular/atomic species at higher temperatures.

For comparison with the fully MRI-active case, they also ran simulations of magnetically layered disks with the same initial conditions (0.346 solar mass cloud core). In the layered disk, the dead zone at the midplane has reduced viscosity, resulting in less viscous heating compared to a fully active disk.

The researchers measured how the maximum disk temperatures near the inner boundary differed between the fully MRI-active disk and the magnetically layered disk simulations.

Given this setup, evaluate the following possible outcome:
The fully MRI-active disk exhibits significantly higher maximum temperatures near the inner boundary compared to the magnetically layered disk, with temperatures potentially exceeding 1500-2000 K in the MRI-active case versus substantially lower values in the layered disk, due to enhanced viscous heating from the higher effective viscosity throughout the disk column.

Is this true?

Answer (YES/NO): YES